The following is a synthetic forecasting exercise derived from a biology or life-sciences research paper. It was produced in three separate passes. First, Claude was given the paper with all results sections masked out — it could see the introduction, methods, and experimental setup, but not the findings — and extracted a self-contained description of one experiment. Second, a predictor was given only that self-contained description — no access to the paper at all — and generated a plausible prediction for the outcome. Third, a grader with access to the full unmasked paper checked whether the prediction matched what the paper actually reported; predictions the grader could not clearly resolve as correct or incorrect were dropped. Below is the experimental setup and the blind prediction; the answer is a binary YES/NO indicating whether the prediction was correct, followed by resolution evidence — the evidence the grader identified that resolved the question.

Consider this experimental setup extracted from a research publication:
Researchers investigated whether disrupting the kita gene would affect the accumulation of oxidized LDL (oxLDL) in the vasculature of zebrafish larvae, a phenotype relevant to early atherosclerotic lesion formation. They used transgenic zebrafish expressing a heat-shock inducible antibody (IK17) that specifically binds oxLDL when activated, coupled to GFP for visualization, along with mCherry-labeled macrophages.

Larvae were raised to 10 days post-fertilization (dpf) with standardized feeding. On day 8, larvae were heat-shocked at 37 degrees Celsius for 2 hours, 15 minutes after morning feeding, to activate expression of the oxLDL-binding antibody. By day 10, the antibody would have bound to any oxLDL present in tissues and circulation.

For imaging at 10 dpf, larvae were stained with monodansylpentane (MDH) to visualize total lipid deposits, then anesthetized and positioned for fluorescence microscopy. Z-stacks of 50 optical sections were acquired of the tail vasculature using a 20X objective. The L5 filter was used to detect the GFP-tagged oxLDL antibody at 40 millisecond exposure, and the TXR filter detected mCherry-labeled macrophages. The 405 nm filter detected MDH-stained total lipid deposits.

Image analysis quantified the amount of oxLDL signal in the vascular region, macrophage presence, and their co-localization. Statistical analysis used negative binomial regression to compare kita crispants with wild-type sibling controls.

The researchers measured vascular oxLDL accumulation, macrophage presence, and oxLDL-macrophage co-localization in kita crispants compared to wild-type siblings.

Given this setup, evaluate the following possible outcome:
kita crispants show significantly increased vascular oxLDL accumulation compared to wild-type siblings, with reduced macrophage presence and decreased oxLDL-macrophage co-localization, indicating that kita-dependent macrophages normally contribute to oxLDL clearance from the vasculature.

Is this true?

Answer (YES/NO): NO